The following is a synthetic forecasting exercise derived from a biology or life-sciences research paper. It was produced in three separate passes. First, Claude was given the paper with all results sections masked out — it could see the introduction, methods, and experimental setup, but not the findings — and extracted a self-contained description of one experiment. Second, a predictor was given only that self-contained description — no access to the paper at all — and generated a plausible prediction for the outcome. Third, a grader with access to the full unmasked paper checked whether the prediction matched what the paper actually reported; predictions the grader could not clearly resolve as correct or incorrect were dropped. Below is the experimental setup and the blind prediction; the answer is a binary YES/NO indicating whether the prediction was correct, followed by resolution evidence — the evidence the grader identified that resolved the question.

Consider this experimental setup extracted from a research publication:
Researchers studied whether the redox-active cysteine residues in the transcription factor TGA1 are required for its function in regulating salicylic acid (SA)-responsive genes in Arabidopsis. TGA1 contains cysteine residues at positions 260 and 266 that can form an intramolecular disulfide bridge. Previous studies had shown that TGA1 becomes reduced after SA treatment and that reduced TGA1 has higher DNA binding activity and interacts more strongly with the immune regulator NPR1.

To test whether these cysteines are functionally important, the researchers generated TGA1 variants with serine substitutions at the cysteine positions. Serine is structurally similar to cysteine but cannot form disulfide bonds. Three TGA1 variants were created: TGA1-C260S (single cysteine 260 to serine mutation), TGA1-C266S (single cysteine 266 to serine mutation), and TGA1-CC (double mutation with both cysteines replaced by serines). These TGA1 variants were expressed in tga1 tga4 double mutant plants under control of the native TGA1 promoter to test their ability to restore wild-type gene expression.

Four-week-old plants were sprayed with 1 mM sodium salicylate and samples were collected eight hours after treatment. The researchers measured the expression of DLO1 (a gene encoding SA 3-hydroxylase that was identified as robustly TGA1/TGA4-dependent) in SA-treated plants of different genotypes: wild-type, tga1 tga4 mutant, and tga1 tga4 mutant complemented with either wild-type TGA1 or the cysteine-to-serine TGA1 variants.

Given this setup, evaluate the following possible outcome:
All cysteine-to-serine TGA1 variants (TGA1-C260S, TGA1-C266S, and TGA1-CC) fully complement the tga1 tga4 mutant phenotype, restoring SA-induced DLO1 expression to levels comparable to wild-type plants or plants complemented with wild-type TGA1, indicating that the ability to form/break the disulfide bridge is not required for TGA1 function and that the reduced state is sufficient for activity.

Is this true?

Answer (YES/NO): NO